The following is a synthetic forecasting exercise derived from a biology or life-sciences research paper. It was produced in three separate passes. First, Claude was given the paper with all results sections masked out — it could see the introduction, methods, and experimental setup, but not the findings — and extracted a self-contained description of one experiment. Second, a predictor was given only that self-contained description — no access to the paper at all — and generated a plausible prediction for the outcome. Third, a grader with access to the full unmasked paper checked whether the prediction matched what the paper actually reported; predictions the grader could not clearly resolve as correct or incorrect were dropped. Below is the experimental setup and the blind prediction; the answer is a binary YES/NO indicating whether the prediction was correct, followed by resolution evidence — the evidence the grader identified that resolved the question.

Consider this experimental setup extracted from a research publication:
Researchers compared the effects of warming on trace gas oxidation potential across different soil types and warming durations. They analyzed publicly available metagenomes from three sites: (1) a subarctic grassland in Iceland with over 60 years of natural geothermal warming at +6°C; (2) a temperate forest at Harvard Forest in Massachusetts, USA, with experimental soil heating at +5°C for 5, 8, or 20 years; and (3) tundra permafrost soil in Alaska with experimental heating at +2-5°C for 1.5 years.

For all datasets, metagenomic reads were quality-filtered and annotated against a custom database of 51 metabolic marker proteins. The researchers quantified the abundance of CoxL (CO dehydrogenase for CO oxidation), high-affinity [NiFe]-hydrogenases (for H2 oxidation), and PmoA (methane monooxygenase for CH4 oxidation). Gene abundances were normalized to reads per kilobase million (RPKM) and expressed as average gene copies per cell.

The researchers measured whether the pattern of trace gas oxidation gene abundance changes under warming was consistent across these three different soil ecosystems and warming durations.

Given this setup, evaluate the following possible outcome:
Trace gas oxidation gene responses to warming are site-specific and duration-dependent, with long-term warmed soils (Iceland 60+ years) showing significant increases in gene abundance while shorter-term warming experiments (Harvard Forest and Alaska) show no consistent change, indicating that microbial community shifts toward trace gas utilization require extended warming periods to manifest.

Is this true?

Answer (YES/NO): NO